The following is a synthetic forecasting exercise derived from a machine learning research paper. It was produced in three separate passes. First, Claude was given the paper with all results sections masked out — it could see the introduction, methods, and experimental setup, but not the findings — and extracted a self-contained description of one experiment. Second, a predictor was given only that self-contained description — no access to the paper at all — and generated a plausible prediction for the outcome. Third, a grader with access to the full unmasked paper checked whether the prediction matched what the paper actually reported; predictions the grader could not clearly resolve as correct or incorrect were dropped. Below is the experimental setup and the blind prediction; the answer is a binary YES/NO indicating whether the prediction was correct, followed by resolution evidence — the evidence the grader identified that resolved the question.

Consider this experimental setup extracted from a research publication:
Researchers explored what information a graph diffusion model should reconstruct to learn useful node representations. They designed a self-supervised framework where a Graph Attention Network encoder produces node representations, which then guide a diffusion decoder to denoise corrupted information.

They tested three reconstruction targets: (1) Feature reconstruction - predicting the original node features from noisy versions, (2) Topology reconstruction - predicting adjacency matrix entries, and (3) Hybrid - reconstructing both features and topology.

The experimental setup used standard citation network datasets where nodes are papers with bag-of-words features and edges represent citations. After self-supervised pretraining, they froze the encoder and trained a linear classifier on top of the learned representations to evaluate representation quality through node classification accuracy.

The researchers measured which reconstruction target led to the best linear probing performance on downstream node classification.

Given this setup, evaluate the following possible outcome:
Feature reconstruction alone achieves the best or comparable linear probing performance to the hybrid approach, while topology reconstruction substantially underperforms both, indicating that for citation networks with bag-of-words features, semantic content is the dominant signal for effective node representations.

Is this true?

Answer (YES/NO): YES